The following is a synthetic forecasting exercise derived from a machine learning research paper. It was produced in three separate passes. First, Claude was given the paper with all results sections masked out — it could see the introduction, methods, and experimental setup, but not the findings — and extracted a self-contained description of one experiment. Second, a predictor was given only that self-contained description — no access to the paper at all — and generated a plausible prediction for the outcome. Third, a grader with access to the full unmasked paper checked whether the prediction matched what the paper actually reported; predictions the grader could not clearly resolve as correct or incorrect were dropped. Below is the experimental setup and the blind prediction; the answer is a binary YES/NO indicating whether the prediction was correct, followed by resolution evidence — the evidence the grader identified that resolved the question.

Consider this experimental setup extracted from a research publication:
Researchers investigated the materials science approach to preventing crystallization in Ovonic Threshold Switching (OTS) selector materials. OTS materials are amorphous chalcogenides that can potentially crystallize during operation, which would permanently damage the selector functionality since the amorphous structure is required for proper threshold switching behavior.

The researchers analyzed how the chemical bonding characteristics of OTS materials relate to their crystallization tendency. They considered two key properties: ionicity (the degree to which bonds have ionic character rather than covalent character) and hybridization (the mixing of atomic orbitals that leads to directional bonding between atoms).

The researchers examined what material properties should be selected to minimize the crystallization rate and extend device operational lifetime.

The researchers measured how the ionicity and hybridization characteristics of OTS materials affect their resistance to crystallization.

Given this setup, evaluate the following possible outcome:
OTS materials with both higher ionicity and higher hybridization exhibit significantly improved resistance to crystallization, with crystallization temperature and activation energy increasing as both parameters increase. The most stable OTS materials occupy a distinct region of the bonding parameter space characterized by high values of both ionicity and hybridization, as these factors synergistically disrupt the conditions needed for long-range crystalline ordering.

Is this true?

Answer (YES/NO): NO